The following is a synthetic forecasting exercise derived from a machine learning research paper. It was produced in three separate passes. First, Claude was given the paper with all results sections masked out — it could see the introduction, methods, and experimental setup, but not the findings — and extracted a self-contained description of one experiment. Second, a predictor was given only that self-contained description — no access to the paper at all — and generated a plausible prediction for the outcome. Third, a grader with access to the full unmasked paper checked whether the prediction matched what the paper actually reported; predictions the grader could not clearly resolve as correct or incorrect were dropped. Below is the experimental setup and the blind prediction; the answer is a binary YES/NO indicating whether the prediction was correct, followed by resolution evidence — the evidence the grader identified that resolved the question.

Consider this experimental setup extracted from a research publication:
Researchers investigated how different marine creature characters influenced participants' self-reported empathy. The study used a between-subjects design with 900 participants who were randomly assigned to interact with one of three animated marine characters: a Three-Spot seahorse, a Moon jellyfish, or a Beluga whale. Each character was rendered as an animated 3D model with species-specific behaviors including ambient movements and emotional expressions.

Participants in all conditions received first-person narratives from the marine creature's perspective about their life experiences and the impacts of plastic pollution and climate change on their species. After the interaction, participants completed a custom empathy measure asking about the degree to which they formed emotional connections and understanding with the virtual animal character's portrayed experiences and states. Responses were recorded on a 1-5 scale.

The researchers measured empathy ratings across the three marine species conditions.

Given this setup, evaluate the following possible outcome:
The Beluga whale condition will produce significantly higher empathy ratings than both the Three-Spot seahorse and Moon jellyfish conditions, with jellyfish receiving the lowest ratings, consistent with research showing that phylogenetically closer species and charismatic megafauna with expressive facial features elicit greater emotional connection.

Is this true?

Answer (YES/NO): NO